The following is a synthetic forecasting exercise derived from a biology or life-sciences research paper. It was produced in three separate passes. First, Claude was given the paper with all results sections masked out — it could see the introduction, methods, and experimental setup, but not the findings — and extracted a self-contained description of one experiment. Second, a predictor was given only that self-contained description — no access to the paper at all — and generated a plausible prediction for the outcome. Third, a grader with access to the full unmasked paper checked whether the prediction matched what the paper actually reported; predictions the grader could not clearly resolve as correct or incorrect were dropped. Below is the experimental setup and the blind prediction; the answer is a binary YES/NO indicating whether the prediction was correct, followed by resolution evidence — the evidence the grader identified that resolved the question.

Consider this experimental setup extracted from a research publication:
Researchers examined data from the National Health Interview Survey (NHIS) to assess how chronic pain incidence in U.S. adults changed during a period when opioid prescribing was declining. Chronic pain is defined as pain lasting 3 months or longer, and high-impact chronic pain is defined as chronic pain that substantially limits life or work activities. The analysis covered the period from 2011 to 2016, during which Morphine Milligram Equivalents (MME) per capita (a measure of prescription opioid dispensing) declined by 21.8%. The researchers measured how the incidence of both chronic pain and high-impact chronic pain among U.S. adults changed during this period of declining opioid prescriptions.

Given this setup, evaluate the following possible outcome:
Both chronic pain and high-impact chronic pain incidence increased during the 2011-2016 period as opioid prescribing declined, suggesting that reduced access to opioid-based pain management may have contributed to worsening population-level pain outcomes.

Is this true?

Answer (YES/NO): YES